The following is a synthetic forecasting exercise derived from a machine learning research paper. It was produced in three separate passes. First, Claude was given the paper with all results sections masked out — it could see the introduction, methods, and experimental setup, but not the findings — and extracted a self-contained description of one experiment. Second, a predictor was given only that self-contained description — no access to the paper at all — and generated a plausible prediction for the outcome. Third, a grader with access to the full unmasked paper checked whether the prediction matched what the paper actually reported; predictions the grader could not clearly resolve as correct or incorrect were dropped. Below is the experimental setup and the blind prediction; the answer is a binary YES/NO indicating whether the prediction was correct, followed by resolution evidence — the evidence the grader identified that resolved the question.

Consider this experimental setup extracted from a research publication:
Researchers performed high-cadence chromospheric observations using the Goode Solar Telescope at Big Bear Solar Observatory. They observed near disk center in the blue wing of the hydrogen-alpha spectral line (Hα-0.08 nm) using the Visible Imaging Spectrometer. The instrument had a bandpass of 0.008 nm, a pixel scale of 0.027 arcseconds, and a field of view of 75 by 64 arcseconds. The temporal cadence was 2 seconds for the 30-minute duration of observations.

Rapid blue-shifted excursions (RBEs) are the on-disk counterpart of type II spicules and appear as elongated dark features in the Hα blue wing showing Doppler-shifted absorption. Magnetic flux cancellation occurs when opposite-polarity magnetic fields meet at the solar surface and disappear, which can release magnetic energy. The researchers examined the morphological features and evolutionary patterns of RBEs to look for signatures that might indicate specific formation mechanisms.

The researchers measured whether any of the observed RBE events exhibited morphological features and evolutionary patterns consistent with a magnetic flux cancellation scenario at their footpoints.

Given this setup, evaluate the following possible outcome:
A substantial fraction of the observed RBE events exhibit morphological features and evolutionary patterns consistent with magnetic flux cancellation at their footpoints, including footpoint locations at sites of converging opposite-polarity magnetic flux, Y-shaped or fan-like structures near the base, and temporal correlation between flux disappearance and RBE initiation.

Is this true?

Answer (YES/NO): NO